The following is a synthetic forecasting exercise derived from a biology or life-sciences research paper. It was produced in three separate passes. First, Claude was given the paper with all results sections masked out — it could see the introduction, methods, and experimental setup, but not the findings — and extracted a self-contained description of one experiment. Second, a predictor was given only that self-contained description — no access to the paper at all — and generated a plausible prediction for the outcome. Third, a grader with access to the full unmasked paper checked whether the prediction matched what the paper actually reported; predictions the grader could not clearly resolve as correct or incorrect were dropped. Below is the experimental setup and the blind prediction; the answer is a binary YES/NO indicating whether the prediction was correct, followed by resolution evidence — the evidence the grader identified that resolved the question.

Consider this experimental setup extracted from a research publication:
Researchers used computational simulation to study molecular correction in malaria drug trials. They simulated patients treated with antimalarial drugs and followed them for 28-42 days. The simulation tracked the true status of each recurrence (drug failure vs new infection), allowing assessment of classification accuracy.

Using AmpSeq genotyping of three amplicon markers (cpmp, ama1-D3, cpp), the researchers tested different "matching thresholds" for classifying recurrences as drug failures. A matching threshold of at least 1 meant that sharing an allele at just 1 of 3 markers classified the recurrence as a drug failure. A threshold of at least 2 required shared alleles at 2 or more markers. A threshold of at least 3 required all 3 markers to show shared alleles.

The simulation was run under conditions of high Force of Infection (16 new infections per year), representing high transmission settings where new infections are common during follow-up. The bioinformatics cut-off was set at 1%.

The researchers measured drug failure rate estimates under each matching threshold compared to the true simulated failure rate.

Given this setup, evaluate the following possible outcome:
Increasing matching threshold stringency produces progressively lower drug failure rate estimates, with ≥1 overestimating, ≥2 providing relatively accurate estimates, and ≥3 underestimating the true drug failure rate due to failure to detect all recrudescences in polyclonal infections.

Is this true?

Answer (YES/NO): NO